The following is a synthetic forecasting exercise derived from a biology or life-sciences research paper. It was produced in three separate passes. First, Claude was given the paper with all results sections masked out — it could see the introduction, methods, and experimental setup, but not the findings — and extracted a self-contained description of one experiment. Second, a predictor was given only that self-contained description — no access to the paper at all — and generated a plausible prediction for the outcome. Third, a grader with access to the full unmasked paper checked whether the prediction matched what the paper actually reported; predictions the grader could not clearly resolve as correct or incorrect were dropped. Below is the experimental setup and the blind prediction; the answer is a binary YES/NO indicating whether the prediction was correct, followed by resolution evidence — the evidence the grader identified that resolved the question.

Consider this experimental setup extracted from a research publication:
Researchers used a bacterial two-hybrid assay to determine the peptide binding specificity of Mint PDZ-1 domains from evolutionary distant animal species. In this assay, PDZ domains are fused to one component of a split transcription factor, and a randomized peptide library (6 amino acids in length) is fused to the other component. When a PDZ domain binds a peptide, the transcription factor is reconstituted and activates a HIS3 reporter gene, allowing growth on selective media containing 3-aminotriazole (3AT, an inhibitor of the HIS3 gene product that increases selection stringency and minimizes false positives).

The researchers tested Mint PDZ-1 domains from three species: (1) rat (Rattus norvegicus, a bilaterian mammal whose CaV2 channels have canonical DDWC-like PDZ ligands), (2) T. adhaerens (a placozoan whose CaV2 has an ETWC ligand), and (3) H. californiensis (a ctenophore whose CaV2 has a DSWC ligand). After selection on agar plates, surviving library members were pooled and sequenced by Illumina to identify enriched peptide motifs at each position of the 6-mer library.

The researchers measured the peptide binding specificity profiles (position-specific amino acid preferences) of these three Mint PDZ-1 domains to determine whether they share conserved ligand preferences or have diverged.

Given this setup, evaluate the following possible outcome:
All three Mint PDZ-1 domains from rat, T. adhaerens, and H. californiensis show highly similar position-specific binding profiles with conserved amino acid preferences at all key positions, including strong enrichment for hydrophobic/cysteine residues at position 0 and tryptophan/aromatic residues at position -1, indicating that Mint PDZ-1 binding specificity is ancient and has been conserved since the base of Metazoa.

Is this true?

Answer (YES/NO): NO